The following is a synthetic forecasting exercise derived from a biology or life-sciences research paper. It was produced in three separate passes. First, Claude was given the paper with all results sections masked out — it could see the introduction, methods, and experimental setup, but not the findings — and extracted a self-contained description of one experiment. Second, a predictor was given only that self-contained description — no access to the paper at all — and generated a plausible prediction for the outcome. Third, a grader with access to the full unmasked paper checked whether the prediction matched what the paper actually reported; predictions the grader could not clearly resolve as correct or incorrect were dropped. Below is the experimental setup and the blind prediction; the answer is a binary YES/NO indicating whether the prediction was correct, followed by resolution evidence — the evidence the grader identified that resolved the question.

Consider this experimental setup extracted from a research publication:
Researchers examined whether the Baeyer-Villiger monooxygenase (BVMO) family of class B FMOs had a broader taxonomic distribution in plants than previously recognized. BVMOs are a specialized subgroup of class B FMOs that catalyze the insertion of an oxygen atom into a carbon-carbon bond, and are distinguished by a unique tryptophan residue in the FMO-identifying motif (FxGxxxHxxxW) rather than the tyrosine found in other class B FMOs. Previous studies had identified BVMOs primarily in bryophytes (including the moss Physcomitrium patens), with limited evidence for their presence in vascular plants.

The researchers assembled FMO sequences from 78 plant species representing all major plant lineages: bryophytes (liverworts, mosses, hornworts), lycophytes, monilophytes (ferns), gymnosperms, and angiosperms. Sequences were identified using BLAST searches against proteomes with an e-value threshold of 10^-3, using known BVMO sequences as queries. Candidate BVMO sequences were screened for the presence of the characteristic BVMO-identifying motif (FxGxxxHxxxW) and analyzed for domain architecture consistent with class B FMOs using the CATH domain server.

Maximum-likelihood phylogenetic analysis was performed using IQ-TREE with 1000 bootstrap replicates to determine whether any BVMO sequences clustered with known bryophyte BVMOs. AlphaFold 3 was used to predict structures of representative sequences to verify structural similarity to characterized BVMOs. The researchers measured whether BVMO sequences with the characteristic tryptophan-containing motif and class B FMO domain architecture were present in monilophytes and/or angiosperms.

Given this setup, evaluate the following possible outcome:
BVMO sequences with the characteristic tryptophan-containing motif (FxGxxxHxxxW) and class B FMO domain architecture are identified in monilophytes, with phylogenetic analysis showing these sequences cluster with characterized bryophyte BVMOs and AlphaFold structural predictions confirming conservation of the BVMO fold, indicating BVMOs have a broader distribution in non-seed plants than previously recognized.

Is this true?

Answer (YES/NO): YES